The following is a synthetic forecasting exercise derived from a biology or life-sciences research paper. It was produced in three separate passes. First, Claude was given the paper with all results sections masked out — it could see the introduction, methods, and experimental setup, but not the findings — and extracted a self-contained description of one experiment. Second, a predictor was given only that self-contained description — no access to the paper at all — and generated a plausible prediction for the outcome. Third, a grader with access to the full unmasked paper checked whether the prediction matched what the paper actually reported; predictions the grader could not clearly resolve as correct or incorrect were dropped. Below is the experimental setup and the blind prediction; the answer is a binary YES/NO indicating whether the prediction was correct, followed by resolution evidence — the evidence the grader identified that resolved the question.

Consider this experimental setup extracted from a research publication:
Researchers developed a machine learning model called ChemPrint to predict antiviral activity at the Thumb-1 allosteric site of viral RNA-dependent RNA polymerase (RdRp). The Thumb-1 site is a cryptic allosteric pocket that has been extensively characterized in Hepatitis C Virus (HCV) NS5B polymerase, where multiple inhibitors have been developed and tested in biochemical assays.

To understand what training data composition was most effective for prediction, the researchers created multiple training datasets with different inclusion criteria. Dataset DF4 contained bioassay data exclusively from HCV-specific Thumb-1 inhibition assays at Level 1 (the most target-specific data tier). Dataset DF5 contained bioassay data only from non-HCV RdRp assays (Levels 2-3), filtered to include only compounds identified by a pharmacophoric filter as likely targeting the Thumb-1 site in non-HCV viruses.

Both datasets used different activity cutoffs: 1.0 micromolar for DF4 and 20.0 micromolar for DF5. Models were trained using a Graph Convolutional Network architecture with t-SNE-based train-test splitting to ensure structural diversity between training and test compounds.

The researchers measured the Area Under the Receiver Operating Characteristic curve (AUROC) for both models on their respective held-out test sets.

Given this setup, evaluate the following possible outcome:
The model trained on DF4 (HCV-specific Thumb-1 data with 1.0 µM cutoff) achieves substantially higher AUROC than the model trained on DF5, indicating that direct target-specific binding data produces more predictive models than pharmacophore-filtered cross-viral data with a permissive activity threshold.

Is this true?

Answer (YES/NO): YES